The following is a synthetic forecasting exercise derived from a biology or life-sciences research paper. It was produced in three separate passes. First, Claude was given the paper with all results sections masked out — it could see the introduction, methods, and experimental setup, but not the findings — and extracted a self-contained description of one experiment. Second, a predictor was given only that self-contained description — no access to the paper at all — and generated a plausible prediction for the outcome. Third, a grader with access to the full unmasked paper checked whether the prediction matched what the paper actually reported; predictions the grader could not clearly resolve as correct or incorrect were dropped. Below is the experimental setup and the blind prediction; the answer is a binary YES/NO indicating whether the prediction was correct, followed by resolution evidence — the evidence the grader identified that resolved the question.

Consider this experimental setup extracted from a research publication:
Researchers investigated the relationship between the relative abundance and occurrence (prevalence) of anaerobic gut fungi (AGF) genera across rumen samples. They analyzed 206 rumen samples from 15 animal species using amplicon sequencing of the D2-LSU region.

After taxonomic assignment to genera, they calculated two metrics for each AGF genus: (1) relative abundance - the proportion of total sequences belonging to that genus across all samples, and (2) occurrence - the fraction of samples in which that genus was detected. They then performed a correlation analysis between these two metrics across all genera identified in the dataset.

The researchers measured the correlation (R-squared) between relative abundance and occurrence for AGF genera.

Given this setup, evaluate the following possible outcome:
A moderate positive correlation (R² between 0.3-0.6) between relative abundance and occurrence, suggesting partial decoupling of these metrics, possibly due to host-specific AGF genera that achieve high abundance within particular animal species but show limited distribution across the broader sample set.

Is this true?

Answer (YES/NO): YES